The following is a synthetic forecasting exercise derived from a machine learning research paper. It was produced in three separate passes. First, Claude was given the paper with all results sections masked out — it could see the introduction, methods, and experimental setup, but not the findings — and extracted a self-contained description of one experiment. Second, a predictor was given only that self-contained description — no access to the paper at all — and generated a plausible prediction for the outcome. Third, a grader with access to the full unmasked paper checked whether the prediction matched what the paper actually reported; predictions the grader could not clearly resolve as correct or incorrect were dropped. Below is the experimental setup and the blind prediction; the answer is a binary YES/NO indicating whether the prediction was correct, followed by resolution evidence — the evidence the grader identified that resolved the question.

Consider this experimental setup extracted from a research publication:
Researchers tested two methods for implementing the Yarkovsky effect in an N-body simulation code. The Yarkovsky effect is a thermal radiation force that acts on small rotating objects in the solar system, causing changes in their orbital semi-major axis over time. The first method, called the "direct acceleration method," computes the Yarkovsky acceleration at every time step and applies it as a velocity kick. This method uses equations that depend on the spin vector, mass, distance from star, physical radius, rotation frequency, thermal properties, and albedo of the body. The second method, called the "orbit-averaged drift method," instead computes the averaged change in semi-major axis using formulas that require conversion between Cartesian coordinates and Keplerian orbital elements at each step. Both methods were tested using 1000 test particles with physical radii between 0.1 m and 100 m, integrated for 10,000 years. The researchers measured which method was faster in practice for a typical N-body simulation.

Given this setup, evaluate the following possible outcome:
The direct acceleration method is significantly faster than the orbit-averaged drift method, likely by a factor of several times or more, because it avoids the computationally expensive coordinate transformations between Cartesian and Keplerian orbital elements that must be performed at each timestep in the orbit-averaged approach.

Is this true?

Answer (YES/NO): NO